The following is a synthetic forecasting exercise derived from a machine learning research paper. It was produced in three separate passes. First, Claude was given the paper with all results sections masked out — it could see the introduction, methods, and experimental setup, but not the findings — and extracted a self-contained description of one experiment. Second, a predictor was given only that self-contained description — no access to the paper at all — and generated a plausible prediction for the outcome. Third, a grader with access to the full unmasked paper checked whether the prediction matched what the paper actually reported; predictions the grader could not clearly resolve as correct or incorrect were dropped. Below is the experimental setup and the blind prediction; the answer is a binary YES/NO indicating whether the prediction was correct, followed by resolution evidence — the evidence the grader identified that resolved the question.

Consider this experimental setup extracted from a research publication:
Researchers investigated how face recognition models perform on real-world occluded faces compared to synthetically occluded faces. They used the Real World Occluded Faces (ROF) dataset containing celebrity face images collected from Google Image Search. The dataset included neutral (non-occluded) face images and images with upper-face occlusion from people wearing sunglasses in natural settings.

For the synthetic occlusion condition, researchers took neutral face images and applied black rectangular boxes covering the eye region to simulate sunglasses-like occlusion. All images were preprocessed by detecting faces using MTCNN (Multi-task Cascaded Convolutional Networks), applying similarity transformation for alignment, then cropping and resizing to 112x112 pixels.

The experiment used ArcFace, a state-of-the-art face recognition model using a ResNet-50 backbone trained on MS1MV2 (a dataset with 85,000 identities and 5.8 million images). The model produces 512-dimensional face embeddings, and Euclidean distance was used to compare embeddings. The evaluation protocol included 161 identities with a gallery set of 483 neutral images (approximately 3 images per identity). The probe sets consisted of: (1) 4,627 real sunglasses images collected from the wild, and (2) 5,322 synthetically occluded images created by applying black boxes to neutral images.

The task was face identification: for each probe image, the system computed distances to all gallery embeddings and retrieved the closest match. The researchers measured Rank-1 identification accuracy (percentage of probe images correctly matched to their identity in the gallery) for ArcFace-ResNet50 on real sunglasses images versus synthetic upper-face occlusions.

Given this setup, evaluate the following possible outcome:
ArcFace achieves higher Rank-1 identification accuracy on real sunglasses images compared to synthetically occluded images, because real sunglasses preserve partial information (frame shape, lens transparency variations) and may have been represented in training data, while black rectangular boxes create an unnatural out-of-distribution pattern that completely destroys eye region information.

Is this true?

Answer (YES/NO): NO